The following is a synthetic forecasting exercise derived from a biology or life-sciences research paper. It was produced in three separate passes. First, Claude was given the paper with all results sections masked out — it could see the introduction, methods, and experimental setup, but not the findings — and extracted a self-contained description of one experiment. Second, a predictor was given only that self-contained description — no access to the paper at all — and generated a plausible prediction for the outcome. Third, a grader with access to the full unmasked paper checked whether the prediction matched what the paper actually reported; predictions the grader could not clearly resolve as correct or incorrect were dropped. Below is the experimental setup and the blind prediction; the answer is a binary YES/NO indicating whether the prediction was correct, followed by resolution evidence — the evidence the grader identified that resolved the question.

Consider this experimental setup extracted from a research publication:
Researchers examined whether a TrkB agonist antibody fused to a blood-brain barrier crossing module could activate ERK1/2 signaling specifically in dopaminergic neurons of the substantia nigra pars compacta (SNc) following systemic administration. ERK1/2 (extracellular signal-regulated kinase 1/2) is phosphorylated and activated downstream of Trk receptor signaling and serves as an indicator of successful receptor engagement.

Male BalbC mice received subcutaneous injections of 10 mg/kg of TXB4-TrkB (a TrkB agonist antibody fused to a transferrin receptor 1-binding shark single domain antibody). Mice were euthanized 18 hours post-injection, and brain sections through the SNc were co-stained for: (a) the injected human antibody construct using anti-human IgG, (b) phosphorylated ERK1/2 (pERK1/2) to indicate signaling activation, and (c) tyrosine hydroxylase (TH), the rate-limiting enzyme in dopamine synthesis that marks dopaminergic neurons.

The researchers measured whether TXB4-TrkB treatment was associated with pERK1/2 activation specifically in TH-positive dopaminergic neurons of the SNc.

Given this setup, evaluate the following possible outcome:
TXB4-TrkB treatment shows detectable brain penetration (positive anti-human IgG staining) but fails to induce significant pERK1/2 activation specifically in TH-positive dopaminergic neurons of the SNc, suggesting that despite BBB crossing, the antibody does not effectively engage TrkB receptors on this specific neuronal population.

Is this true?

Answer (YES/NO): NO